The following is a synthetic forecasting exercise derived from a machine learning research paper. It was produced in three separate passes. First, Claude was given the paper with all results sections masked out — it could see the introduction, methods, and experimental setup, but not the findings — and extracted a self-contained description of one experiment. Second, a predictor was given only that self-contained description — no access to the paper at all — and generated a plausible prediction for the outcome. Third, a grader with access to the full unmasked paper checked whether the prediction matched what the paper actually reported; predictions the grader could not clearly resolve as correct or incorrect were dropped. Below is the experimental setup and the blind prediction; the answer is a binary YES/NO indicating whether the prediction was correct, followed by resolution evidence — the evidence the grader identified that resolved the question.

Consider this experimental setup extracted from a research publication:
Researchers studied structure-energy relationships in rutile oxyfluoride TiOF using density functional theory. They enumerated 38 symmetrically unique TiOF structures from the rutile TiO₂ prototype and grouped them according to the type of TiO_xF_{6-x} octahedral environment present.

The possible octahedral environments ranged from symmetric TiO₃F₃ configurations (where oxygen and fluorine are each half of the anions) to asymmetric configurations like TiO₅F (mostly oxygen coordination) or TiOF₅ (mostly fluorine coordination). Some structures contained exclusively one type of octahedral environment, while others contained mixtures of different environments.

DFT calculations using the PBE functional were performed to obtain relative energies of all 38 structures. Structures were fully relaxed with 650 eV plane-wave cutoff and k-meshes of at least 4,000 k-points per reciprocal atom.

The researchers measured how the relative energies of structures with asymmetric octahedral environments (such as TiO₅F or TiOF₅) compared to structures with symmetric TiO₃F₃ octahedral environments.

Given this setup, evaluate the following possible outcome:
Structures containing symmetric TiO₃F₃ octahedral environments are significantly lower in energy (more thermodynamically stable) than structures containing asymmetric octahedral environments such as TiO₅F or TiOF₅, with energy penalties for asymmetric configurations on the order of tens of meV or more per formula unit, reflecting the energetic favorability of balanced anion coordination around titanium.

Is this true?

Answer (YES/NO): YES